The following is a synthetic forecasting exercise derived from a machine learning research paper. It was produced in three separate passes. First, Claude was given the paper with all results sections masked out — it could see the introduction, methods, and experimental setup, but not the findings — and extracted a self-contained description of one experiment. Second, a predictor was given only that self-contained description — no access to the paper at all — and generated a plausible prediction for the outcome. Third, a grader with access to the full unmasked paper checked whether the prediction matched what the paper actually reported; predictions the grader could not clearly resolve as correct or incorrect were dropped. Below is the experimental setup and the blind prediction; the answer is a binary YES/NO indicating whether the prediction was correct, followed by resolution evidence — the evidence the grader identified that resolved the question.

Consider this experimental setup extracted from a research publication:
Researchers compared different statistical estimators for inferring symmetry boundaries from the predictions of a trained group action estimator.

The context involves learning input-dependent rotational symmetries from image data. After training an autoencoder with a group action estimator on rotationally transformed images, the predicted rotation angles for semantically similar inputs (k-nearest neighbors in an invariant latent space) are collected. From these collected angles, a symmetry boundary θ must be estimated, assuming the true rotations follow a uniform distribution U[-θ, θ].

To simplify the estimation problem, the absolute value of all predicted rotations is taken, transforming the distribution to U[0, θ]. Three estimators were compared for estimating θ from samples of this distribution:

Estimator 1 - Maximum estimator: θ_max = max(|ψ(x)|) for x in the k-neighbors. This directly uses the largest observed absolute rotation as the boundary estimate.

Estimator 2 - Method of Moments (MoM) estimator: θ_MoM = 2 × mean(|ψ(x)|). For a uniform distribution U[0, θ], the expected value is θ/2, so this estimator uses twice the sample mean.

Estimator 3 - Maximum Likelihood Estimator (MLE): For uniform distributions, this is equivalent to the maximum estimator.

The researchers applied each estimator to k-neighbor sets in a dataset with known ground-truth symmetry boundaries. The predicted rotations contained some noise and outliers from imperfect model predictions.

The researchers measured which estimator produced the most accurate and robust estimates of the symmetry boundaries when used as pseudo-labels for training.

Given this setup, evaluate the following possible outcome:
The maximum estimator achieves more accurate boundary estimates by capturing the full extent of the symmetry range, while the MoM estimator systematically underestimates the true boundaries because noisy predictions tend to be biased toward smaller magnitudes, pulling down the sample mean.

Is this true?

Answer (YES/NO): NO